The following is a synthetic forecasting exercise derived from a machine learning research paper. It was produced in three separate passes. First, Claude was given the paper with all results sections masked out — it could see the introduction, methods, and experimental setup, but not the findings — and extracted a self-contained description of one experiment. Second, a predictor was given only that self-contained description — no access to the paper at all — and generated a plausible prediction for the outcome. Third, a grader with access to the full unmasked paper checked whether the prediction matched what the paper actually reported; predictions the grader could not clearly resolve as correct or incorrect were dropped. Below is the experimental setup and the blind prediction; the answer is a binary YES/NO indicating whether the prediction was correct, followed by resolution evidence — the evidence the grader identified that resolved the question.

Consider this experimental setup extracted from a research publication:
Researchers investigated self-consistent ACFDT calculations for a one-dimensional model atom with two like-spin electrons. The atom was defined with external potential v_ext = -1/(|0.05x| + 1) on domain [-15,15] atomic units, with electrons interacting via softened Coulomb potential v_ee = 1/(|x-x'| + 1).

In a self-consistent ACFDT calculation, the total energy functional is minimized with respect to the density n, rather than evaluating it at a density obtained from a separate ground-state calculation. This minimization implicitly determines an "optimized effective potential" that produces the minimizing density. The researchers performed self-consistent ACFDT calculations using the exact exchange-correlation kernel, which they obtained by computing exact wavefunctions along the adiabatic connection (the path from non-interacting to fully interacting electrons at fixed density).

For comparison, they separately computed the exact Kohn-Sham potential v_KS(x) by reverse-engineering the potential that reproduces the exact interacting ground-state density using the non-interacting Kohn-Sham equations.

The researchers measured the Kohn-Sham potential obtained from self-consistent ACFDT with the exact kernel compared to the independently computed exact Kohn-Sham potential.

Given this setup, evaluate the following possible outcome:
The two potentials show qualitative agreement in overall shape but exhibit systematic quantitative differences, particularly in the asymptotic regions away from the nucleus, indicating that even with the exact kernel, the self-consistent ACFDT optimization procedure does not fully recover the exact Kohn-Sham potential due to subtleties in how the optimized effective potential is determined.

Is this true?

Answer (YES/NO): NO